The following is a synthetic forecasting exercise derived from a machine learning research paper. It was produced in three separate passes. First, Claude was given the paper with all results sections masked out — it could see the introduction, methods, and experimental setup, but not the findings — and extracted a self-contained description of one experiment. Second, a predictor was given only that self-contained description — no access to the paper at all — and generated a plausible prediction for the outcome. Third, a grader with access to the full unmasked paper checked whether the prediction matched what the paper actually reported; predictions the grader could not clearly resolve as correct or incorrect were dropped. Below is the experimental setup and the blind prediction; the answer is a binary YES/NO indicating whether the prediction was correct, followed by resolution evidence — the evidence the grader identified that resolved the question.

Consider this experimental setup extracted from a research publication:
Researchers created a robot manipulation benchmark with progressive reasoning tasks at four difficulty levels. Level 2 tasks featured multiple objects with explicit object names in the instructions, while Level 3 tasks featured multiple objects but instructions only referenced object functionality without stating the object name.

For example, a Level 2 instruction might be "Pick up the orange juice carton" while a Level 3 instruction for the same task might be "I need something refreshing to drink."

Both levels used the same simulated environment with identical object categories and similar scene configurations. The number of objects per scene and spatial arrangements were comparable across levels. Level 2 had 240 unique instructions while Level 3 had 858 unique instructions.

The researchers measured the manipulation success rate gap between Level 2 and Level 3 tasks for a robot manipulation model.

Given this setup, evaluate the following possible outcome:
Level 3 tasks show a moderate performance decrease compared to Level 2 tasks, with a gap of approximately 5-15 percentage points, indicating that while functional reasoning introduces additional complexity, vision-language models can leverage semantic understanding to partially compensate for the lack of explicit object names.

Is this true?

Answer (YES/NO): NO